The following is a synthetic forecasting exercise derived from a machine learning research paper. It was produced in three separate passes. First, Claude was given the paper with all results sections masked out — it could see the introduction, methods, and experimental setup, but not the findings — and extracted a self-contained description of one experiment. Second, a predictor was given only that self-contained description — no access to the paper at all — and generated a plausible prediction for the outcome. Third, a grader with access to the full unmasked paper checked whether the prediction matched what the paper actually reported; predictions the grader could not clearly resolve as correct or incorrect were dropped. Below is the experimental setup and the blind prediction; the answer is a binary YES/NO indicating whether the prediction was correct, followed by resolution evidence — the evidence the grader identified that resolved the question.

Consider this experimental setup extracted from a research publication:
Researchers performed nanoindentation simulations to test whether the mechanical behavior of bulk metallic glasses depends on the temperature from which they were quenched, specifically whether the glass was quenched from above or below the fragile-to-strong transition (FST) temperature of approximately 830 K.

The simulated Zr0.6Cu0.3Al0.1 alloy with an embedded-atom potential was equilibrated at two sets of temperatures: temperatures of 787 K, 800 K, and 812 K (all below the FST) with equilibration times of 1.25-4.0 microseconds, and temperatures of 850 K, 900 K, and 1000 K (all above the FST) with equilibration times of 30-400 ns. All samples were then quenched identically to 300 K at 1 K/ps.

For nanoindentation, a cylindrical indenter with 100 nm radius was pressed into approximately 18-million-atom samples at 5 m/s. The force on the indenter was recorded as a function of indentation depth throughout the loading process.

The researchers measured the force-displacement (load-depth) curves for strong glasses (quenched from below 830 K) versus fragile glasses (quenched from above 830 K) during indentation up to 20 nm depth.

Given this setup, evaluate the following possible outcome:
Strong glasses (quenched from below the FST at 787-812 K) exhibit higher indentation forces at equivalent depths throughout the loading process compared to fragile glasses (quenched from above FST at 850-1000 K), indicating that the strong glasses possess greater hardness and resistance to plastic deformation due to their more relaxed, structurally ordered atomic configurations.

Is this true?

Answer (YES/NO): NO